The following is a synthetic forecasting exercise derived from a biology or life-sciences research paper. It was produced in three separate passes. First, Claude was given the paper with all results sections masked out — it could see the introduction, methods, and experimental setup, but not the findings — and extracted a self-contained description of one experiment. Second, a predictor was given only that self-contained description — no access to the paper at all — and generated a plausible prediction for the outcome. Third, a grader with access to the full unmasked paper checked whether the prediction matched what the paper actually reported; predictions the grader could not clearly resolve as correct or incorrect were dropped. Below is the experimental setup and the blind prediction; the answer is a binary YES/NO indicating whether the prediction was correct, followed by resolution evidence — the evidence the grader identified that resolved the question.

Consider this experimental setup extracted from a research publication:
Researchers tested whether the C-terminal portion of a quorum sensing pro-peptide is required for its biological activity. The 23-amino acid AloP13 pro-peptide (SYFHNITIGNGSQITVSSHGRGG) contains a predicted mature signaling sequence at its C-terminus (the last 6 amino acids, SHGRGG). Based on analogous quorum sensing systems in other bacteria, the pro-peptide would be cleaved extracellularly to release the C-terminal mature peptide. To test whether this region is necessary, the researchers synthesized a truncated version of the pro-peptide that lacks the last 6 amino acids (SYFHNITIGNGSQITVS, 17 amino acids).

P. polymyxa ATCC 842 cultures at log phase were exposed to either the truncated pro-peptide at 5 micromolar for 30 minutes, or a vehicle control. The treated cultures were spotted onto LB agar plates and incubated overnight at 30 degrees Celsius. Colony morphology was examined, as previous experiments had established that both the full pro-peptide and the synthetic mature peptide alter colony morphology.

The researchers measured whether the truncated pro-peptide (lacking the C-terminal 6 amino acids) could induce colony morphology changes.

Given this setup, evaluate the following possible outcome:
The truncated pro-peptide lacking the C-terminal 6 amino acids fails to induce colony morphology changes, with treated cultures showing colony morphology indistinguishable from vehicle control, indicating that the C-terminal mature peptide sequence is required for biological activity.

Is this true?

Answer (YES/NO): NO